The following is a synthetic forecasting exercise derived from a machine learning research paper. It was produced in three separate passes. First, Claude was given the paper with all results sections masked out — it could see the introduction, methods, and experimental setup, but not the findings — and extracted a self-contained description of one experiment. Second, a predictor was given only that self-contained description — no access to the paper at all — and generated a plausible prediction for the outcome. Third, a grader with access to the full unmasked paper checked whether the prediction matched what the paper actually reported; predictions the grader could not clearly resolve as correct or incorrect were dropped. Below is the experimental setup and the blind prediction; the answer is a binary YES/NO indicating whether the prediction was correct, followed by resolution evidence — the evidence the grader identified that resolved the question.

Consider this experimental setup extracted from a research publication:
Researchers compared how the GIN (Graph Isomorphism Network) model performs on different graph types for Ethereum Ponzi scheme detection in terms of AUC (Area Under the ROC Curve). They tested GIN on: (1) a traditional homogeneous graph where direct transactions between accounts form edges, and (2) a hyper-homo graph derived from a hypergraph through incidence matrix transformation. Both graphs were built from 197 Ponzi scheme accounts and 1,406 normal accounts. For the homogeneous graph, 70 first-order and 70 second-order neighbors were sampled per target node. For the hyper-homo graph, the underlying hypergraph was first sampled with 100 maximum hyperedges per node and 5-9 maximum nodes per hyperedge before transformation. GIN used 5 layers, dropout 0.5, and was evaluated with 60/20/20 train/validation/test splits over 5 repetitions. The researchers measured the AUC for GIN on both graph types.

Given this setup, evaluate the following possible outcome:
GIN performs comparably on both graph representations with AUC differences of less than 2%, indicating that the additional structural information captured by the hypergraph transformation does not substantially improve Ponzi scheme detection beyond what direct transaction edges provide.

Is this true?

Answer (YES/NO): NO